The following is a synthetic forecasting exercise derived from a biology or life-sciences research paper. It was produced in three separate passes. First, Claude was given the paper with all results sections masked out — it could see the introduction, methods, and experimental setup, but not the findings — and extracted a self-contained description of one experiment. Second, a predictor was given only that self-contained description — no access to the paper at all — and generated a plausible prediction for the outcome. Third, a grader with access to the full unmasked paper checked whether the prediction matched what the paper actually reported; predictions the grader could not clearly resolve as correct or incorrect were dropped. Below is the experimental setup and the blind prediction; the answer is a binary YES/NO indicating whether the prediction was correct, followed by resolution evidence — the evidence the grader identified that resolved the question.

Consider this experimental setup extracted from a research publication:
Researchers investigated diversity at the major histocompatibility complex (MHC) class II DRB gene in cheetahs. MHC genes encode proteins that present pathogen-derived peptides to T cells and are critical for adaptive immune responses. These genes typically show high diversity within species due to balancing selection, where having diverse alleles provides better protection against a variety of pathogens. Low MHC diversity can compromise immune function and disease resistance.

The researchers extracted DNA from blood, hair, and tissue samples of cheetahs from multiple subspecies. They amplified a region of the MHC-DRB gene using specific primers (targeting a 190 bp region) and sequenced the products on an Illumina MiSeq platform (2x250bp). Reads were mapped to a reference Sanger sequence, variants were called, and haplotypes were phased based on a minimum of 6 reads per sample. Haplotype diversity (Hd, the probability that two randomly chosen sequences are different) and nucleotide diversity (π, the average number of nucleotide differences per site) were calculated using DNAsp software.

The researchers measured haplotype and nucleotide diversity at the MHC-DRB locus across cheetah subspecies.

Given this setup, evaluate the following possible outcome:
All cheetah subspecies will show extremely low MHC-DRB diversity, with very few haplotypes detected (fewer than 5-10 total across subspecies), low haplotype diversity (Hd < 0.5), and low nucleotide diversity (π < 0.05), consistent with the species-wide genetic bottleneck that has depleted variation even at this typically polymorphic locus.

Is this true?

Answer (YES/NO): NO